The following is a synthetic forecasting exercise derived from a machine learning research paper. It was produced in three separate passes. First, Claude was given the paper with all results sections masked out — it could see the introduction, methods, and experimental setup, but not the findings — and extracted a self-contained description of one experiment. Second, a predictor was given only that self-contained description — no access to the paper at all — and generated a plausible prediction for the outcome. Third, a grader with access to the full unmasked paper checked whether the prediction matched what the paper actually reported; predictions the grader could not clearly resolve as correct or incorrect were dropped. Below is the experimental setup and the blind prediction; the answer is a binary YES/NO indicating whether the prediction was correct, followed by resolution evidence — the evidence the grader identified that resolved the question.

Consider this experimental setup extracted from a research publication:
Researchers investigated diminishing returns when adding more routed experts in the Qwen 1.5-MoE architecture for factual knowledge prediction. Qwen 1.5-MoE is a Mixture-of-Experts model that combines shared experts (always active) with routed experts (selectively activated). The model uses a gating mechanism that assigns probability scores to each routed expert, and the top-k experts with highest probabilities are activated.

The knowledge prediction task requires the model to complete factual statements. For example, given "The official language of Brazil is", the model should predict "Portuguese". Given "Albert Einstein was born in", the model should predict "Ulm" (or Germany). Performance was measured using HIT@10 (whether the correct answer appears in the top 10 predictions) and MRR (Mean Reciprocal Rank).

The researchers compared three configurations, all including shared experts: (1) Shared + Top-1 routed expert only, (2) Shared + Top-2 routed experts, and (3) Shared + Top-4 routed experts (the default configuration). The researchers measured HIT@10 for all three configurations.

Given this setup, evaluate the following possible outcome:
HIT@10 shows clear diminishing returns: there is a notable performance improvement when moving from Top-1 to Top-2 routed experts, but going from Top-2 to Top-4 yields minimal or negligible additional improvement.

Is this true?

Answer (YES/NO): NO